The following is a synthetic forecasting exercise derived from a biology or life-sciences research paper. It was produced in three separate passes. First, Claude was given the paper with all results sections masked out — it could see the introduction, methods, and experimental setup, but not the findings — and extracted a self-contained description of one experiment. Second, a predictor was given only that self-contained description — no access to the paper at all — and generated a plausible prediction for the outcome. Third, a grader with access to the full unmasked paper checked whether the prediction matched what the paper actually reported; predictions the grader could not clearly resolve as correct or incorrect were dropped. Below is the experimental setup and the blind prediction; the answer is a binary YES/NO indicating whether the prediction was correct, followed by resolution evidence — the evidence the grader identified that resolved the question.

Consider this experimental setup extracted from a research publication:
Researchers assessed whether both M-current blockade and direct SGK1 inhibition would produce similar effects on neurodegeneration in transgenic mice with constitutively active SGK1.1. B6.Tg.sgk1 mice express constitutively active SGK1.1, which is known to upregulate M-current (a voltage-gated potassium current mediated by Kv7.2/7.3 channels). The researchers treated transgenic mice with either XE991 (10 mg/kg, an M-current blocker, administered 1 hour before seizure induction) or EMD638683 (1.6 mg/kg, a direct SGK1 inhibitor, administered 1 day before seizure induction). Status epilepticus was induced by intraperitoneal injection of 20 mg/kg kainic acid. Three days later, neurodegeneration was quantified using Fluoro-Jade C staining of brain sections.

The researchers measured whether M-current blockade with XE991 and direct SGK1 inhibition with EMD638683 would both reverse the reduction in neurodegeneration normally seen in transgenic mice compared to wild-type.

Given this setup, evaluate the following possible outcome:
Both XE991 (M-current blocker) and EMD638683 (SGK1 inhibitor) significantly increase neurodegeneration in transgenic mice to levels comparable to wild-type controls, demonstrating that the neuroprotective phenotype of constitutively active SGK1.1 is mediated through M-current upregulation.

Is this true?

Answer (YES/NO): NO